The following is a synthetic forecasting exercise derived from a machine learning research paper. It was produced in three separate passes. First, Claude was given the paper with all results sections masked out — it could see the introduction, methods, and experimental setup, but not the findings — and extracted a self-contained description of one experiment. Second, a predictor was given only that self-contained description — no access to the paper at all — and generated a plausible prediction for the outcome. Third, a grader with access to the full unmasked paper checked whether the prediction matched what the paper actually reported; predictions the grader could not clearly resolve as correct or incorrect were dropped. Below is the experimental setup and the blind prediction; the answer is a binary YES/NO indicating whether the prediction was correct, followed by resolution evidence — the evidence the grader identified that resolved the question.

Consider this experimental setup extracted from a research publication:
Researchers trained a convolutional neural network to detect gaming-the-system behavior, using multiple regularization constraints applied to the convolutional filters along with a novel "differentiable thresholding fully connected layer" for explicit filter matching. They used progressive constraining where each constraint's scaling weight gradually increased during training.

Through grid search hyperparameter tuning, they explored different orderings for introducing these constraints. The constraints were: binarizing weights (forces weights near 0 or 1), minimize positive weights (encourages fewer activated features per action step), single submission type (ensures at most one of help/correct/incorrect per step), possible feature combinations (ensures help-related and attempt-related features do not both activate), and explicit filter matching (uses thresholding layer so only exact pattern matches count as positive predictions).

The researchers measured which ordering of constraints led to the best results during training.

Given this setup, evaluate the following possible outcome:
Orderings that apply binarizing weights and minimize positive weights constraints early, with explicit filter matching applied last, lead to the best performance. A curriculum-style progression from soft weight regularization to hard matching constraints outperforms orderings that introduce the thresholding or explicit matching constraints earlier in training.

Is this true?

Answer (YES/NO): NO